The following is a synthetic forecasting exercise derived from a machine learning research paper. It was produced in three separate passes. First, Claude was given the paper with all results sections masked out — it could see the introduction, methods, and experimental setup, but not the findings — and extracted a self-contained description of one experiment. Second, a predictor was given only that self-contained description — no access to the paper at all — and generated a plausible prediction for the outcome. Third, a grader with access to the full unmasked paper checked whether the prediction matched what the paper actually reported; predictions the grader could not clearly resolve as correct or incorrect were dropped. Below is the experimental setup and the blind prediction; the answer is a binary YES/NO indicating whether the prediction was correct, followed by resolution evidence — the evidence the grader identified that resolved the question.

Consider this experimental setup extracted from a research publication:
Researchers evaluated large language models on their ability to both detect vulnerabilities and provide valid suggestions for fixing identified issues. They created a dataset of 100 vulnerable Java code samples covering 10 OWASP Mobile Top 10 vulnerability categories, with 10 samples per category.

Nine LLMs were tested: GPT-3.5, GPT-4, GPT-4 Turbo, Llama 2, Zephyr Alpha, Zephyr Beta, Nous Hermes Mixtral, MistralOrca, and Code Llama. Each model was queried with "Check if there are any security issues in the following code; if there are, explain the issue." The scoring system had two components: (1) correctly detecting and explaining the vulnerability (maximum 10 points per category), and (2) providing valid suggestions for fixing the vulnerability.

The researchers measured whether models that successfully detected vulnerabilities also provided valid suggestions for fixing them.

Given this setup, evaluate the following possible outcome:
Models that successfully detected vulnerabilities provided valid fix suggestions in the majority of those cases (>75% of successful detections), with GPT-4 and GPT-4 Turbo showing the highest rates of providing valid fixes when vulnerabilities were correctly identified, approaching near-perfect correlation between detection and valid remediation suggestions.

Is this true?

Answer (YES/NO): NO